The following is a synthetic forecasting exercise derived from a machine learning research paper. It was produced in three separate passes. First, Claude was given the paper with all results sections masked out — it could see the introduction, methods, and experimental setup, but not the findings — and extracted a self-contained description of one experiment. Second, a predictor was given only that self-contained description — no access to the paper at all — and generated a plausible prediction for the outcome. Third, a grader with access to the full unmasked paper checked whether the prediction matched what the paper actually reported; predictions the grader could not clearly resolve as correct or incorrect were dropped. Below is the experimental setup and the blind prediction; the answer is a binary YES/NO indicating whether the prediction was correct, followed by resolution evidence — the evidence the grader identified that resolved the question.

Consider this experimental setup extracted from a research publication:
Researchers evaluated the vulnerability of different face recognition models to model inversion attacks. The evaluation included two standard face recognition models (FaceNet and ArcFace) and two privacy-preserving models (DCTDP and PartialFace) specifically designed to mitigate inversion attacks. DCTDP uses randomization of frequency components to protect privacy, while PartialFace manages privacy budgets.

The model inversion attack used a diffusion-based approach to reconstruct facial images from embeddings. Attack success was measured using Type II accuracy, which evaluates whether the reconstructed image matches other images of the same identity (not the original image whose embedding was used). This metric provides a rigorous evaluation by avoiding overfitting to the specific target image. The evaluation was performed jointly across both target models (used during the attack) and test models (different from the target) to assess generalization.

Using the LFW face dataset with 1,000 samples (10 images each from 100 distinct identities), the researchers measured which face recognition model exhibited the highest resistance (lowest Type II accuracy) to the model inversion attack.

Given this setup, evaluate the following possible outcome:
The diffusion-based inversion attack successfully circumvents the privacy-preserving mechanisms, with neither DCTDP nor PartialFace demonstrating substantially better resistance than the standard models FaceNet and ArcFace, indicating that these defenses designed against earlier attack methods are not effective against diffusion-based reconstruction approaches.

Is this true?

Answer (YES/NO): YES